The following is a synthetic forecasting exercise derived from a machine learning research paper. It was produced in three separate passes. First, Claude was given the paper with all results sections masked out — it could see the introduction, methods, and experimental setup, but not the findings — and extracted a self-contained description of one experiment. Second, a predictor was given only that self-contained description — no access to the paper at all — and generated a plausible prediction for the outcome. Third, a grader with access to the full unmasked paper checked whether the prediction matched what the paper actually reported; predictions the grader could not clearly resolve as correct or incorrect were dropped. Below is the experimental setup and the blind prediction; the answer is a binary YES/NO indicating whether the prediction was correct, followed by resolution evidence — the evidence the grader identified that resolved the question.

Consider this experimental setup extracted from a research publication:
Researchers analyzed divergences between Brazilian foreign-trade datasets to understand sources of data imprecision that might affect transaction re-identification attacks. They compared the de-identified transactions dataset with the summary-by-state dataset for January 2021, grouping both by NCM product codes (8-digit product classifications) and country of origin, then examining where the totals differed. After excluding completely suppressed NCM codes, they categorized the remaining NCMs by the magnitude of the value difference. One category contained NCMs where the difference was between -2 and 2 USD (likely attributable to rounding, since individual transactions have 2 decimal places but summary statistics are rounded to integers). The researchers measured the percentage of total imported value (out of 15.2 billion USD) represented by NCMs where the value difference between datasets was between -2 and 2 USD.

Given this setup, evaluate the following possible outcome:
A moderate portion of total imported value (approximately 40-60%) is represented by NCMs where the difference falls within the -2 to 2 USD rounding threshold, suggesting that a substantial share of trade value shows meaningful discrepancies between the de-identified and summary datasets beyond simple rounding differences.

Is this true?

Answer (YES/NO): NO